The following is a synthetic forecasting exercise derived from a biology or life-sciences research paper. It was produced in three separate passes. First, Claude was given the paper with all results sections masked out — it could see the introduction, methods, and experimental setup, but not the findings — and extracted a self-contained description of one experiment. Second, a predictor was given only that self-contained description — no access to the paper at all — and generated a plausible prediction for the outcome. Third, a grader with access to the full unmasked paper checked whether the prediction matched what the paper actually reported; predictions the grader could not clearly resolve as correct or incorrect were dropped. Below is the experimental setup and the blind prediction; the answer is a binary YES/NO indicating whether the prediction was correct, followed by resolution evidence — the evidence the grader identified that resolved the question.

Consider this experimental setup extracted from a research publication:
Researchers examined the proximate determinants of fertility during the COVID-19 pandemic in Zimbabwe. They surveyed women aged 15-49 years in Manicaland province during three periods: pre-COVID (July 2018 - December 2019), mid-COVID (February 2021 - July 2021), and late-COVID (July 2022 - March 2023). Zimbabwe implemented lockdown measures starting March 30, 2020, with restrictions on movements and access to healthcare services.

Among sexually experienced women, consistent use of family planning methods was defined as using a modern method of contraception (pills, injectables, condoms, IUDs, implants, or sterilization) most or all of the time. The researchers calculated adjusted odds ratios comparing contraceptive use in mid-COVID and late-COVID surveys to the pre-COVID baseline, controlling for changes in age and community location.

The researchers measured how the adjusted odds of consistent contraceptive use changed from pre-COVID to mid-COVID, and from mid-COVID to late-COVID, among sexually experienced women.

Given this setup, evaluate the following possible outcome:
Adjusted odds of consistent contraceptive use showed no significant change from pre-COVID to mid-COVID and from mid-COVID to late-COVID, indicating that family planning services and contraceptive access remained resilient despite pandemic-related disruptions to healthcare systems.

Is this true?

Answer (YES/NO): NO